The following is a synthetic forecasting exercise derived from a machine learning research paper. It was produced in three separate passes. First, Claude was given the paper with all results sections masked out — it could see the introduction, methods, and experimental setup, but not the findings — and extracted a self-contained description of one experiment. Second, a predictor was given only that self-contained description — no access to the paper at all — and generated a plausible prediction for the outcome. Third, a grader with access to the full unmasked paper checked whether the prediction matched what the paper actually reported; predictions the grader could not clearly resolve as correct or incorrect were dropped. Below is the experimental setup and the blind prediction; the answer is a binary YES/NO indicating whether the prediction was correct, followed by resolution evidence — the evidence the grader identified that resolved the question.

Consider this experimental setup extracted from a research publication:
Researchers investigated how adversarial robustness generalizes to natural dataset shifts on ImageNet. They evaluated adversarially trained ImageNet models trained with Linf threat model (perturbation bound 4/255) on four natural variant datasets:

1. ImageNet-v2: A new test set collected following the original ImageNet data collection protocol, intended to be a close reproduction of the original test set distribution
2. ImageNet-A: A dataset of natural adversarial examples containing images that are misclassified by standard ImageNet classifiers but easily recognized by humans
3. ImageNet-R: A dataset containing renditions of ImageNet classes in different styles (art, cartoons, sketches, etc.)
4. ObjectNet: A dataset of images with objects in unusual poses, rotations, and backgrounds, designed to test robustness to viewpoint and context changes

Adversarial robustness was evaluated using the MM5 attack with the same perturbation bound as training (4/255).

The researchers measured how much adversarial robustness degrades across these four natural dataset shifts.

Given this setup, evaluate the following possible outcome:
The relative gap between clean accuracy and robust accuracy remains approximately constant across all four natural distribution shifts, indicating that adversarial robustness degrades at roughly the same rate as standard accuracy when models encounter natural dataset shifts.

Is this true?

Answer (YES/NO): NO